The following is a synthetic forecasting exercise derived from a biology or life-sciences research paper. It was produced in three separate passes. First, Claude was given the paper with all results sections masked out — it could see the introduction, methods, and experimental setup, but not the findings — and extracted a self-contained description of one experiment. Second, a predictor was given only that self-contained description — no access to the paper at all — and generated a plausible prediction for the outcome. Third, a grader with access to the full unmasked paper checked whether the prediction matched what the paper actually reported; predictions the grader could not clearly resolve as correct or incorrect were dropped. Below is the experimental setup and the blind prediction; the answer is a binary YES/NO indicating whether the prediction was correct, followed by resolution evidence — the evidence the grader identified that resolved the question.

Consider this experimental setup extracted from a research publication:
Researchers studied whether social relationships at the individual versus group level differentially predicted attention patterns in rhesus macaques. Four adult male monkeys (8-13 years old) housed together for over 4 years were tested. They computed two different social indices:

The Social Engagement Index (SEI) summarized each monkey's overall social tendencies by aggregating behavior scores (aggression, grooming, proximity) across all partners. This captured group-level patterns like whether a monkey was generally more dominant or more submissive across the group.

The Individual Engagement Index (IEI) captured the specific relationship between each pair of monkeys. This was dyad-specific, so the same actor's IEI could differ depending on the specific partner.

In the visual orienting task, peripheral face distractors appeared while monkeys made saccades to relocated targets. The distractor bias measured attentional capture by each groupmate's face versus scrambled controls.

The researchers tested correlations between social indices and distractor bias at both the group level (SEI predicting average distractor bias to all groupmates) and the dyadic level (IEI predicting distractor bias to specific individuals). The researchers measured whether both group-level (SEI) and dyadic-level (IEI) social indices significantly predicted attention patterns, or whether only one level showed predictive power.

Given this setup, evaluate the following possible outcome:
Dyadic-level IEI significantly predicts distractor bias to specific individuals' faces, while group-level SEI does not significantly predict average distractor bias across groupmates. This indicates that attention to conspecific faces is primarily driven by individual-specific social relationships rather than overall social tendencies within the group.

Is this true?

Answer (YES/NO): NO